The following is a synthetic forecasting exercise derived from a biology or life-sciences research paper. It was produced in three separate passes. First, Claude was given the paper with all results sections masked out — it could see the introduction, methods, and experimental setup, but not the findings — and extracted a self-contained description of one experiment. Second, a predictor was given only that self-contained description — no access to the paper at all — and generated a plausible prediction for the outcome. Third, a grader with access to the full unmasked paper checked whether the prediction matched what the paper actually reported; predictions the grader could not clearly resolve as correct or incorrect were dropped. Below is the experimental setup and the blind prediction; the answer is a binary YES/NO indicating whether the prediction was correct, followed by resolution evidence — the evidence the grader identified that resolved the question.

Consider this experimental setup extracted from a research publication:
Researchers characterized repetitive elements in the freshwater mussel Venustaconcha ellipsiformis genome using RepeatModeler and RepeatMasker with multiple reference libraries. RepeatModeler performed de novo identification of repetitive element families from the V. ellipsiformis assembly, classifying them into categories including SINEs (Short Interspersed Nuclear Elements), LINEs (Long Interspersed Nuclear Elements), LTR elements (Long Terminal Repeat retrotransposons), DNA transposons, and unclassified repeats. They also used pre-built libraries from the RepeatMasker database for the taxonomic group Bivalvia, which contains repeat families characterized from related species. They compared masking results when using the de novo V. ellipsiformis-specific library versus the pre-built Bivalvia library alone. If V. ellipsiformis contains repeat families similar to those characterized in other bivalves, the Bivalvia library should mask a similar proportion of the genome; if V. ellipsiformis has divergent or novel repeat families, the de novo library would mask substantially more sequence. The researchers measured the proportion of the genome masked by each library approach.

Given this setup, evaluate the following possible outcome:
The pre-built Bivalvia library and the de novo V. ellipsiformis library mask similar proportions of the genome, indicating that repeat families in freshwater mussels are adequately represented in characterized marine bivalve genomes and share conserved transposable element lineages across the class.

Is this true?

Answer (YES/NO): NO